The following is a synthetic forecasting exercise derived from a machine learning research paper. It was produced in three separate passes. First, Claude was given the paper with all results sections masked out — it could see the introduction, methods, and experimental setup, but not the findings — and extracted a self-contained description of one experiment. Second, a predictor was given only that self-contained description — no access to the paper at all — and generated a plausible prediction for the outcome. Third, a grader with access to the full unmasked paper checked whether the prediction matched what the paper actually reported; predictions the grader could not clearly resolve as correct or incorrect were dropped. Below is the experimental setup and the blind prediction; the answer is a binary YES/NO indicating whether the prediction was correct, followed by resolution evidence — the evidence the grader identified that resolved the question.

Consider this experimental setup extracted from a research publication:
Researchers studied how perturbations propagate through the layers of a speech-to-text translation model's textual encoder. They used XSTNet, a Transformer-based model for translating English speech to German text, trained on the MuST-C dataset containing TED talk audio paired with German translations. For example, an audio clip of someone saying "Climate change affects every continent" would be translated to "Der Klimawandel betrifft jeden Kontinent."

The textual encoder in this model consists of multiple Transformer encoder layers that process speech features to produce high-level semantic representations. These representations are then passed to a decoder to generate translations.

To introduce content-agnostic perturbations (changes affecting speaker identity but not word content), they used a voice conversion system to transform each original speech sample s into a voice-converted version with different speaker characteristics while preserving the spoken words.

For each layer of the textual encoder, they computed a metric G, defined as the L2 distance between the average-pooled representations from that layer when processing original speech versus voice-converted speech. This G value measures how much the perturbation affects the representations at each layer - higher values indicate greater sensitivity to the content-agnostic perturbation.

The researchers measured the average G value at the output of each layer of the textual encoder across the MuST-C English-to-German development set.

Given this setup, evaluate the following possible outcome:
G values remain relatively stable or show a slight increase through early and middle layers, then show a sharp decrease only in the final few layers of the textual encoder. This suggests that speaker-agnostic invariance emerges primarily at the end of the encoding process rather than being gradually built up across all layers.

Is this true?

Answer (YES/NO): NO